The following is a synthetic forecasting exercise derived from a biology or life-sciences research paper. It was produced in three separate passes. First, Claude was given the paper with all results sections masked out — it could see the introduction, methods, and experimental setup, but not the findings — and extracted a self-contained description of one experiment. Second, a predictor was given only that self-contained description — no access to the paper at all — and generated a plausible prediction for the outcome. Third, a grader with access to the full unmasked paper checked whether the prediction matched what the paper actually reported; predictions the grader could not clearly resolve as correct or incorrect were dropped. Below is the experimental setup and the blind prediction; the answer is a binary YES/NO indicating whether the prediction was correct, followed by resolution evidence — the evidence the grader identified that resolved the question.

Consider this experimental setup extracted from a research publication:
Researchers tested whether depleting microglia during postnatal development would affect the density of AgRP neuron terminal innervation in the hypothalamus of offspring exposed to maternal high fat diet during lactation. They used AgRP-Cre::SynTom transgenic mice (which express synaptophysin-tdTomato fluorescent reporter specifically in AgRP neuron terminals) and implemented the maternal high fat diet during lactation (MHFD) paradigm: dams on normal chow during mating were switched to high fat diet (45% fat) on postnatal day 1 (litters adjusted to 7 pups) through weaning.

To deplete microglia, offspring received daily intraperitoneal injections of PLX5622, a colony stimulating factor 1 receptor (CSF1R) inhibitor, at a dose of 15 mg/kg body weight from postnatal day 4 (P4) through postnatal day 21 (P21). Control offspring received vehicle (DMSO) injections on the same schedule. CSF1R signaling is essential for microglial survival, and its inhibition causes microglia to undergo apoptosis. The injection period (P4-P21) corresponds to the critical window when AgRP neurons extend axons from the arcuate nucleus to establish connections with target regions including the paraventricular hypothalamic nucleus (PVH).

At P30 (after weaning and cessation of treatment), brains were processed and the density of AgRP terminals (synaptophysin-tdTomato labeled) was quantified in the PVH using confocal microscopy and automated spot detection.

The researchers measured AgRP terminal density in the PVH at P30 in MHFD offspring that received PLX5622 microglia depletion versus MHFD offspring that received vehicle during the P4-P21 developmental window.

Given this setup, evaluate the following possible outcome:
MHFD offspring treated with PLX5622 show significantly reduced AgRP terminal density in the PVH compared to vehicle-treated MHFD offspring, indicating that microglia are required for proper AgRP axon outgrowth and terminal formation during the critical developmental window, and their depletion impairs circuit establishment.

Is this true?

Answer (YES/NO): NO